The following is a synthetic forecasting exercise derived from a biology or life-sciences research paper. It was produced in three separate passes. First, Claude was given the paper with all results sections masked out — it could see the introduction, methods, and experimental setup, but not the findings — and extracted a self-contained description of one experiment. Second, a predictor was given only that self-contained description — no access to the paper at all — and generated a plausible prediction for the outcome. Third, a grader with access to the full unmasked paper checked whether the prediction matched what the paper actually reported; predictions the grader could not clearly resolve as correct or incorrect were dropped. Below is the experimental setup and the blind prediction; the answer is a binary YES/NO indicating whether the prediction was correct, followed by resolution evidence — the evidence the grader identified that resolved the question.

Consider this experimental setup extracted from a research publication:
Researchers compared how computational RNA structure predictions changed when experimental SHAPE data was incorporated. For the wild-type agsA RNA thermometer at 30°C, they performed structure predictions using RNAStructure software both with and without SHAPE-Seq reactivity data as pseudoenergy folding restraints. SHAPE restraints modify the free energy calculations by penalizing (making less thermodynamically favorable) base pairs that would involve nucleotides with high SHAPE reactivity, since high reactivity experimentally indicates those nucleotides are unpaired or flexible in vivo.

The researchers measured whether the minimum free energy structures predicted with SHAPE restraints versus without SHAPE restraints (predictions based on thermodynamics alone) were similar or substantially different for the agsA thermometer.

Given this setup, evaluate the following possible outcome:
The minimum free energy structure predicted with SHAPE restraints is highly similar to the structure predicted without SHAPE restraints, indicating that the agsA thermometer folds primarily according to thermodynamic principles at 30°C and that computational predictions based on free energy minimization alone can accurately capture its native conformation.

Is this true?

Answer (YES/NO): NO